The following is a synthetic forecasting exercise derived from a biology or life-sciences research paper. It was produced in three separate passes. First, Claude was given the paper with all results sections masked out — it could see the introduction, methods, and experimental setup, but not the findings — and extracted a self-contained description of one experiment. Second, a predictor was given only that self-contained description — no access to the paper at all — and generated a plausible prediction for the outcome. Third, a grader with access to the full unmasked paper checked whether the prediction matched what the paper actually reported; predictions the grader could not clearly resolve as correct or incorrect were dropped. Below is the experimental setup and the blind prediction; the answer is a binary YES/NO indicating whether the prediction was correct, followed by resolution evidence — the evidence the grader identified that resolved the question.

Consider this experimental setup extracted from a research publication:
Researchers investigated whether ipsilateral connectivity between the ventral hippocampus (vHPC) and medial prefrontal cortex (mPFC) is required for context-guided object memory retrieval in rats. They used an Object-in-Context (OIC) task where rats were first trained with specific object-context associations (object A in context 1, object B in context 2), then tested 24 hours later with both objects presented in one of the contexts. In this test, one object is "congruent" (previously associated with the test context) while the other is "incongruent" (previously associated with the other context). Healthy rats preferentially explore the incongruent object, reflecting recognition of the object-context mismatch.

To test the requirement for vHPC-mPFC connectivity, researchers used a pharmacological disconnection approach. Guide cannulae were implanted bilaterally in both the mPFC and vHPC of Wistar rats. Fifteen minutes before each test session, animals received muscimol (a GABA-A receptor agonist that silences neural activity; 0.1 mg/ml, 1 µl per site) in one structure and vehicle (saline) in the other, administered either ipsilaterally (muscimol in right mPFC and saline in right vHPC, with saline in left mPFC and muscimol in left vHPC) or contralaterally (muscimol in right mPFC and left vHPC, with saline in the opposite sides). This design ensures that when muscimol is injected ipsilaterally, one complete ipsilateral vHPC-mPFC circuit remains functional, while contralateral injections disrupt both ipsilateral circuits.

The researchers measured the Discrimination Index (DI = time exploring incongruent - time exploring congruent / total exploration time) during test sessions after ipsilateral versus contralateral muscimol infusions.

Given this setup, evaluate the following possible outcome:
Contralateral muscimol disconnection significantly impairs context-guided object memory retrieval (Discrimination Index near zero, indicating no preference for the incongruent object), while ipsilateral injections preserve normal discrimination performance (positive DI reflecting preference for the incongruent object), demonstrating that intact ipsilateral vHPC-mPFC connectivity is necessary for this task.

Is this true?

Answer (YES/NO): YES